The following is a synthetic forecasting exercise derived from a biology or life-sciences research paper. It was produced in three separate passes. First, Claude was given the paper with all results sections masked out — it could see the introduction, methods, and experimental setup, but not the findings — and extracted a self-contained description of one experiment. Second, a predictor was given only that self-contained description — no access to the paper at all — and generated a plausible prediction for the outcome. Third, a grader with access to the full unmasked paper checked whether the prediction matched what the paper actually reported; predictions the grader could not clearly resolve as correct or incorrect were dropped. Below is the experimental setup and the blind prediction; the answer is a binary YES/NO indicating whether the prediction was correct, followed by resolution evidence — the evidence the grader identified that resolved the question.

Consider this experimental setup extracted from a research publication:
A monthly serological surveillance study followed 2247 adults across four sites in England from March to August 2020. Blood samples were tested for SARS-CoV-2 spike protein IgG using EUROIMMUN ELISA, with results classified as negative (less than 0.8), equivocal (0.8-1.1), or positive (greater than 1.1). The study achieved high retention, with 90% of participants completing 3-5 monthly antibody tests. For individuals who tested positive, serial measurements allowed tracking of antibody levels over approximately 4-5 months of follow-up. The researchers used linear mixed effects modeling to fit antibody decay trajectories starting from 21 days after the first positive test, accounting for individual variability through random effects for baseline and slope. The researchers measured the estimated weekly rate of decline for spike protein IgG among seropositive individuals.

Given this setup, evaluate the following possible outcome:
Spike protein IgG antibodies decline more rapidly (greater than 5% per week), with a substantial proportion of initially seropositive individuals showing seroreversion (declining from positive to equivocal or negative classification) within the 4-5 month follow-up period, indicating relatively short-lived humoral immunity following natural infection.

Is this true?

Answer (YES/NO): YES